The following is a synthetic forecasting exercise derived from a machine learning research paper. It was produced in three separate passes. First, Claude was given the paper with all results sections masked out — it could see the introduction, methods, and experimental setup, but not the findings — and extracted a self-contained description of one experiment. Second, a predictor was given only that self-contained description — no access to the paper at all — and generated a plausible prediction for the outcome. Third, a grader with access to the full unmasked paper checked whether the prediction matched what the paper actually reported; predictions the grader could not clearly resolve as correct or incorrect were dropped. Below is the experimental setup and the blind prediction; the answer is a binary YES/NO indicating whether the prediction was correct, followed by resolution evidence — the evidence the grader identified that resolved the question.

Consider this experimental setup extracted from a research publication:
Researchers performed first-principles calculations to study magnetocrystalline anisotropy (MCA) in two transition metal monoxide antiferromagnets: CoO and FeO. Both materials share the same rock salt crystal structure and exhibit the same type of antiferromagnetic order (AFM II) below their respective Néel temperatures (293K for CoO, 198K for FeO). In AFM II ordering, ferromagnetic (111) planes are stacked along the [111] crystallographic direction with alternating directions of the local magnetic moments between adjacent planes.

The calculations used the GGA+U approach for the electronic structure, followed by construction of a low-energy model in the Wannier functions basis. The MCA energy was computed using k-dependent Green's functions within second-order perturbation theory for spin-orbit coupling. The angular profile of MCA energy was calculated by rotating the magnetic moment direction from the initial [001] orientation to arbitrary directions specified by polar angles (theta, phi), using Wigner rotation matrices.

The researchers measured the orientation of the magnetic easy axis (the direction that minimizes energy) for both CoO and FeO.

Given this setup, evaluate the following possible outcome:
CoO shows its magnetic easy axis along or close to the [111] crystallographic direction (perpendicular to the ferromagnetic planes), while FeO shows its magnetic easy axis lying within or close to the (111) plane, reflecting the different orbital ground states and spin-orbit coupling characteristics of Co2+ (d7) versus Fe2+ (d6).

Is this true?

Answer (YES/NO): NO